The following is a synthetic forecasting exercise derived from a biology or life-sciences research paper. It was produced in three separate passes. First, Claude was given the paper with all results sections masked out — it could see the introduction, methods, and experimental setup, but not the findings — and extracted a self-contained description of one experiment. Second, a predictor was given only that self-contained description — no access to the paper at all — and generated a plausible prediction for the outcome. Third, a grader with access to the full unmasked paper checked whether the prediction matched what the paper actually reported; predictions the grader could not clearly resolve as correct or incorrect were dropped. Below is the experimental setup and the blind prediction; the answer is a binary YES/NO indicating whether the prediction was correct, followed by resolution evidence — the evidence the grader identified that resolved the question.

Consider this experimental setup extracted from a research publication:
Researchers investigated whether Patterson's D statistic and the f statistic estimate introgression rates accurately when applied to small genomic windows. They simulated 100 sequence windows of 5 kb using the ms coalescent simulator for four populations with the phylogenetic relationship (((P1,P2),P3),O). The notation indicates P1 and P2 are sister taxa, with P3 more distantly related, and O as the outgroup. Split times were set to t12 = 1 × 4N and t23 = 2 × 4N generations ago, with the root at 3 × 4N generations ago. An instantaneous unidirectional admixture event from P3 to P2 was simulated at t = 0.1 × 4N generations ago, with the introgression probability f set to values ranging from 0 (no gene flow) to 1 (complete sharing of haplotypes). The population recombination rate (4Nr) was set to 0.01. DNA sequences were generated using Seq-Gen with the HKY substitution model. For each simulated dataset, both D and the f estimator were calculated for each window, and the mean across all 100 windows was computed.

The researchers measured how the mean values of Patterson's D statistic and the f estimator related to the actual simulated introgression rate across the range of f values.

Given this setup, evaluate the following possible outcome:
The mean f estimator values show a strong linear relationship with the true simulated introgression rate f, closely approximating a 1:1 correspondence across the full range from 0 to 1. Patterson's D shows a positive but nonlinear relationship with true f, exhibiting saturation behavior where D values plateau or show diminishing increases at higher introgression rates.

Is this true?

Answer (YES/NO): NO